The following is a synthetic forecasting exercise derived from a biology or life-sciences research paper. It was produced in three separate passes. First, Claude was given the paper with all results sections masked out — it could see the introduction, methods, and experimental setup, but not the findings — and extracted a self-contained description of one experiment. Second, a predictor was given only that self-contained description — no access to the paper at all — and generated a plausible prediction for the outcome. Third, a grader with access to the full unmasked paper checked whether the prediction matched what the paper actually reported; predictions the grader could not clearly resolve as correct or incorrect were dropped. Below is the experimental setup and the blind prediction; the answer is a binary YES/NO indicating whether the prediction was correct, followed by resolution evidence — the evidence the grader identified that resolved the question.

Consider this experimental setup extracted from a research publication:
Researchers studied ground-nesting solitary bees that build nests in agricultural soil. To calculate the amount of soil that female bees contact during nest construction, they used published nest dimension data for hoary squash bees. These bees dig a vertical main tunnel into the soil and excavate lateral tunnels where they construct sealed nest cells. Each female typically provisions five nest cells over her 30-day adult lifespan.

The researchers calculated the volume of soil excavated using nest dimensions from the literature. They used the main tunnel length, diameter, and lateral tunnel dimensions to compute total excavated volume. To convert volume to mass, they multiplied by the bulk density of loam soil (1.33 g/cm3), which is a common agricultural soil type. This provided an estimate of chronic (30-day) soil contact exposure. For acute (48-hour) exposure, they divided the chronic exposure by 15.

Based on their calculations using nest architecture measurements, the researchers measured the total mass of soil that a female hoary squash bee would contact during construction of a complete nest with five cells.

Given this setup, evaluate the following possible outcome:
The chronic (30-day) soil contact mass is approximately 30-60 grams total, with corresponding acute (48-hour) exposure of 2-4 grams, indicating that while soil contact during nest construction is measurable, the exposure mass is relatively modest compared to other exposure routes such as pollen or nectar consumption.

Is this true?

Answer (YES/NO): NO